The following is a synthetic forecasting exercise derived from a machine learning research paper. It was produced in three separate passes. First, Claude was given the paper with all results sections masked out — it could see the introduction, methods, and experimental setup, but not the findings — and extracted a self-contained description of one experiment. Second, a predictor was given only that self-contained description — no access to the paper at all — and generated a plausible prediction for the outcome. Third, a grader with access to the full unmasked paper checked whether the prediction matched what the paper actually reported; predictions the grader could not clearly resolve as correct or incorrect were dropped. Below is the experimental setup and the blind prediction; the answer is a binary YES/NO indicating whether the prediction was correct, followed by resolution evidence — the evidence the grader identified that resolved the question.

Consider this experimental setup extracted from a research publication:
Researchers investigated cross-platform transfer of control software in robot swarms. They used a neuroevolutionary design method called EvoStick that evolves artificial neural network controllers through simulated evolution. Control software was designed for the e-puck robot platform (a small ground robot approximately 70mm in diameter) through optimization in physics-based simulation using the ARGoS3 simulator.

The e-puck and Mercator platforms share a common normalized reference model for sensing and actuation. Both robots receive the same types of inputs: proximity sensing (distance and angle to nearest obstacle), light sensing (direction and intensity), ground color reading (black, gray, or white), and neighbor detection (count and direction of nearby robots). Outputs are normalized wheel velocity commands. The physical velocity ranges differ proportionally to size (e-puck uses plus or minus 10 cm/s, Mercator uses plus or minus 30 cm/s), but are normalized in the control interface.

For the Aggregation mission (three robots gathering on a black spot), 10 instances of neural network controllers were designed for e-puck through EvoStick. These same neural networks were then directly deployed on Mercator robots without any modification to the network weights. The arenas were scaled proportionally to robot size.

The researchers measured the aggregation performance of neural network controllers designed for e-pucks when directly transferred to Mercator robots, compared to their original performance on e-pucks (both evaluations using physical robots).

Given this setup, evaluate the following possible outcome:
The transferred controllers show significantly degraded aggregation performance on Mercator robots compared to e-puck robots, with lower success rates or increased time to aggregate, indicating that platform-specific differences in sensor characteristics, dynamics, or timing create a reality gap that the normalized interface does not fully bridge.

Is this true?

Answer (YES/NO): YES